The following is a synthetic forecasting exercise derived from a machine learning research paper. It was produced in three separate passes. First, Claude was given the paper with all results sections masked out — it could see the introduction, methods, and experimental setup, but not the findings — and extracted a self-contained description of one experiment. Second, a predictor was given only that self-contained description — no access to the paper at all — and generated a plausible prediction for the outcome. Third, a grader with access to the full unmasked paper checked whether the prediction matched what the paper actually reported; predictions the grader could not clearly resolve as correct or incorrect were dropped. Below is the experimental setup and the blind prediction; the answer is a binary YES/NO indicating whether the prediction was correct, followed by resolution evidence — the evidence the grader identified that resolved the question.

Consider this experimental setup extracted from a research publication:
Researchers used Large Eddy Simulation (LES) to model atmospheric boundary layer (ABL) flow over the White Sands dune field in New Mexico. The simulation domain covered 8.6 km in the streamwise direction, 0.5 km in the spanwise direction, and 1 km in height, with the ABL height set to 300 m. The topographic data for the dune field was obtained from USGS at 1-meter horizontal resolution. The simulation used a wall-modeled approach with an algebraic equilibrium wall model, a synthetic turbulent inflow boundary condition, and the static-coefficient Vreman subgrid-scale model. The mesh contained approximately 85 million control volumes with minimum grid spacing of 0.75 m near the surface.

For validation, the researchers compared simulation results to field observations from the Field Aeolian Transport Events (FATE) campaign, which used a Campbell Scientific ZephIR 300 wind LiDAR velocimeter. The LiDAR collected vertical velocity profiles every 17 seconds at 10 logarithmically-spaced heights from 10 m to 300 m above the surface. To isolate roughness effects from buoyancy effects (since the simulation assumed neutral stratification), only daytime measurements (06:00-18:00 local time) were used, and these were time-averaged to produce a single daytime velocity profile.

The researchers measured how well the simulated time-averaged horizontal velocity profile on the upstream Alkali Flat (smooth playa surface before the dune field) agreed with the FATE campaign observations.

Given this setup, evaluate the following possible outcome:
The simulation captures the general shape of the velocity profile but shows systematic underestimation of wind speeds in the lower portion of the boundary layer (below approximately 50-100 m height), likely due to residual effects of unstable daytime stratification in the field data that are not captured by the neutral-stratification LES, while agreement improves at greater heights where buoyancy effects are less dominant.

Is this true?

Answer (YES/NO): NO